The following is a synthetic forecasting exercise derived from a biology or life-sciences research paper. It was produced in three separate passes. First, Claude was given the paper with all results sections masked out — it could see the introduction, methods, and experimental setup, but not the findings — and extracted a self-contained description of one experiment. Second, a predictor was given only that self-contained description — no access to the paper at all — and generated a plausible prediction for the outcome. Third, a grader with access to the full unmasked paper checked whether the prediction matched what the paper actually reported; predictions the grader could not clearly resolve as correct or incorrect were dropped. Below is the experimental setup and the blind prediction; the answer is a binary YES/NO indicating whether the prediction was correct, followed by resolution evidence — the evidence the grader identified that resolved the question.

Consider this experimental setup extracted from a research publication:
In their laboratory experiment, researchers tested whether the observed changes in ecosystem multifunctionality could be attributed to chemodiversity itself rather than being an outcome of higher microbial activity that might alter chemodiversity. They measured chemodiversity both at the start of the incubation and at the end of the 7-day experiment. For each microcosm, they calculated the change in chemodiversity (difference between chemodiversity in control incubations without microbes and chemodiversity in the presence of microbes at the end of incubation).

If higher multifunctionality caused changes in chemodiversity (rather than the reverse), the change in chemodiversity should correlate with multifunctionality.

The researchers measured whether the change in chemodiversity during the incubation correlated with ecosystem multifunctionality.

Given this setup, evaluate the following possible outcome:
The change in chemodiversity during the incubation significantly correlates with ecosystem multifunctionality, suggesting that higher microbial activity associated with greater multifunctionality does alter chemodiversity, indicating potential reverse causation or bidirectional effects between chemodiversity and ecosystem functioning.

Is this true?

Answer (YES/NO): NO